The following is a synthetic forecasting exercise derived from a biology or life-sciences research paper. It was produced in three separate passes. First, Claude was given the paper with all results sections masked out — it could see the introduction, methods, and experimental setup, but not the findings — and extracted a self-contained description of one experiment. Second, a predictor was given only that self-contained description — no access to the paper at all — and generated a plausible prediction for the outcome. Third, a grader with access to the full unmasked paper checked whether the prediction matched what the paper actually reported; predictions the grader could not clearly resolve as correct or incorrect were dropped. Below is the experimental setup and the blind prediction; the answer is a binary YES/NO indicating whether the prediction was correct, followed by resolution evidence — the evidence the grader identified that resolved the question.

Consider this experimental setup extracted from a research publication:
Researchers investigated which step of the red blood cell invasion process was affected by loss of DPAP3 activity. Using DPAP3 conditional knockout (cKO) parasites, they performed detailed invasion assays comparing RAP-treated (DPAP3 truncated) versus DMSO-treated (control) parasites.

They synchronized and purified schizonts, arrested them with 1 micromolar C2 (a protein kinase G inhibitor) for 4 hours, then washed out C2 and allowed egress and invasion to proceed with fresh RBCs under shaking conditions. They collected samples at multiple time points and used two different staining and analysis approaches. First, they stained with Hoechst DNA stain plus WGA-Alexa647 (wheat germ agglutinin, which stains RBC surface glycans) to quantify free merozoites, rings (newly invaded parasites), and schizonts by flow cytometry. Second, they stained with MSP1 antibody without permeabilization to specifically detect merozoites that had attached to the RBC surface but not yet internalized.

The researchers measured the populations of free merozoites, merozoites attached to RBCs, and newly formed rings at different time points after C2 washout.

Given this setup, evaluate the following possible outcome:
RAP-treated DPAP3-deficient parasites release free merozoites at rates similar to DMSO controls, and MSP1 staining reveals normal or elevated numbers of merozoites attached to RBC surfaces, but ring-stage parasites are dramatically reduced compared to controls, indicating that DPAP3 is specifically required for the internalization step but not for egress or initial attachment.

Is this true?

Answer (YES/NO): NO